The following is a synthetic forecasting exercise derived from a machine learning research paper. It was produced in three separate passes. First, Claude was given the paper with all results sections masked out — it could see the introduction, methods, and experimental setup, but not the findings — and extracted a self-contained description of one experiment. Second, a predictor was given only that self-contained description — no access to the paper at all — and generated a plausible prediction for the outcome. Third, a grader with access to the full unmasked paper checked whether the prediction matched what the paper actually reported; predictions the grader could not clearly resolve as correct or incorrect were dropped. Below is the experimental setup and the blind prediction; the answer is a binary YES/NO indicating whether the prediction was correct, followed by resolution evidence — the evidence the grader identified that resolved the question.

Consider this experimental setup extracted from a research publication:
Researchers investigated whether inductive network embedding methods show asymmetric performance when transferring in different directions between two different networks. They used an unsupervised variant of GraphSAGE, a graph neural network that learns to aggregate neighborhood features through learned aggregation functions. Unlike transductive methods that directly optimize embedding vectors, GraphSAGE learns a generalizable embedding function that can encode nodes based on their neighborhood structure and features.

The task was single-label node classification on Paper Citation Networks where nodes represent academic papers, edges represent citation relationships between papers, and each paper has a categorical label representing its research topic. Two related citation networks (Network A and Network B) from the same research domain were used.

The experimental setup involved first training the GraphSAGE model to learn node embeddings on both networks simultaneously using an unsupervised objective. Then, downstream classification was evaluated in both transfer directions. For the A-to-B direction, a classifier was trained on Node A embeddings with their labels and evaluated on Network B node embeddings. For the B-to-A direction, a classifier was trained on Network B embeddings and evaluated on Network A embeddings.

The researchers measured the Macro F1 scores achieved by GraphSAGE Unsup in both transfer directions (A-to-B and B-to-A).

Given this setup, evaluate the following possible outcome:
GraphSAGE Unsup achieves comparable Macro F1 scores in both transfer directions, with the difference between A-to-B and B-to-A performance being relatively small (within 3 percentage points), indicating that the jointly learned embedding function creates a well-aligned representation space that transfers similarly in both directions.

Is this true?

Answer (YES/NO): NO